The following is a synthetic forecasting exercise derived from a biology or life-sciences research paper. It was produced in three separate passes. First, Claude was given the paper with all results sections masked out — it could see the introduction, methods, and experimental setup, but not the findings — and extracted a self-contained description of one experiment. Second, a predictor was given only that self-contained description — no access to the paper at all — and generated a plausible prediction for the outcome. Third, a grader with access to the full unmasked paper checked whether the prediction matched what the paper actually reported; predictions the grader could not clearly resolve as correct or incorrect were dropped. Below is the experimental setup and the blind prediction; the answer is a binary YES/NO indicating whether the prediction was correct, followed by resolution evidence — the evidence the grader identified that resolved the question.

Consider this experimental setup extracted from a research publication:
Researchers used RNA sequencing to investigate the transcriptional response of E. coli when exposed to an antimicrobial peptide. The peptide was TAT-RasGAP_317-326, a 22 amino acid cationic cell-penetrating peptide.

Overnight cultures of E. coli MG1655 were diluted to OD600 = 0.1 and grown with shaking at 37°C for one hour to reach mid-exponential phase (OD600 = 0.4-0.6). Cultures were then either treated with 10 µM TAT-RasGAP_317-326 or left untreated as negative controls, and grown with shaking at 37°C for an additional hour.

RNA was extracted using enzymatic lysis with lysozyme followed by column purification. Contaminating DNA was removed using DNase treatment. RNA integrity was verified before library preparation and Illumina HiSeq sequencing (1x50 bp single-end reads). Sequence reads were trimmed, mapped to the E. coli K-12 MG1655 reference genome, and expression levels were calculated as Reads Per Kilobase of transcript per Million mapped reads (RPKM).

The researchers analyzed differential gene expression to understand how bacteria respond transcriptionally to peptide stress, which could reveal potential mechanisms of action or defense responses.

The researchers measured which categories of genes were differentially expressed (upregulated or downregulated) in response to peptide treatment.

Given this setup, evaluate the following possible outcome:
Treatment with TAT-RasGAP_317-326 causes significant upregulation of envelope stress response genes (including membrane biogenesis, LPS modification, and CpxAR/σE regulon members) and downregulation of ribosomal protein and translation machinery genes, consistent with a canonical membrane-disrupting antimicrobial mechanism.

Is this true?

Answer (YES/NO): NO